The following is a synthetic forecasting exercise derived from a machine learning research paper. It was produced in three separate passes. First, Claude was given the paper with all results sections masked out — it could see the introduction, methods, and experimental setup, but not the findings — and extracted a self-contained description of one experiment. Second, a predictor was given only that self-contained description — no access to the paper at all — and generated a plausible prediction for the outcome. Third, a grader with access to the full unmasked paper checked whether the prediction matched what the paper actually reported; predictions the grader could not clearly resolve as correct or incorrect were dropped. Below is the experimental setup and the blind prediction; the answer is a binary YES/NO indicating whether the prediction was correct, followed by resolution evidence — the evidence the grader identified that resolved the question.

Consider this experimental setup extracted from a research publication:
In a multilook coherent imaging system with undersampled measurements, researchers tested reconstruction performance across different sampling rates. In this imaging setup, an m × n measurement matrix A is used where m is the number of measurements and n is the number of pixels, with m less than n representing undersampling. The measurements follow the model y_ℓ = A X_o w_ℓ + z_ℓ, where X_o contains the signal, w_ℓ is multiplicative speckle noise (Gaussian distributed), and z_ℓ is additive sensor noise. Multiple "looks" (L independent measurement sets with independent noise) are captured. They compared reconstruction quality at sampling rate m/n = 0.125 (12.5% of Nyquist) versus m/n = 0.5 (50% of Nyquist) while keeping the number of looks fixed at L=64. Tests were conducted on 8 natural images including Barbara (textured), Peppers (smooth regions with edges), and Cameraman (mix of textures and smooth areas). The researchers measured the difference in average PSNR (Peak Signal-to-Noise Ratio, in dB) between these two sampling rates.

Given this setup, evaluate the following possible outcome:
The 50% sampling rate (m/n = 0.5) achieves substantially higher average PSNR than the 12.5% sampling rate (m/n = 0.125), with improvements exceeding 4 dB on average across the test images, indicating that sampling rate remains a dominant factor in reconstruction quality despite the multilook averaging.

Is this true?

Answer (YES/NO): YES